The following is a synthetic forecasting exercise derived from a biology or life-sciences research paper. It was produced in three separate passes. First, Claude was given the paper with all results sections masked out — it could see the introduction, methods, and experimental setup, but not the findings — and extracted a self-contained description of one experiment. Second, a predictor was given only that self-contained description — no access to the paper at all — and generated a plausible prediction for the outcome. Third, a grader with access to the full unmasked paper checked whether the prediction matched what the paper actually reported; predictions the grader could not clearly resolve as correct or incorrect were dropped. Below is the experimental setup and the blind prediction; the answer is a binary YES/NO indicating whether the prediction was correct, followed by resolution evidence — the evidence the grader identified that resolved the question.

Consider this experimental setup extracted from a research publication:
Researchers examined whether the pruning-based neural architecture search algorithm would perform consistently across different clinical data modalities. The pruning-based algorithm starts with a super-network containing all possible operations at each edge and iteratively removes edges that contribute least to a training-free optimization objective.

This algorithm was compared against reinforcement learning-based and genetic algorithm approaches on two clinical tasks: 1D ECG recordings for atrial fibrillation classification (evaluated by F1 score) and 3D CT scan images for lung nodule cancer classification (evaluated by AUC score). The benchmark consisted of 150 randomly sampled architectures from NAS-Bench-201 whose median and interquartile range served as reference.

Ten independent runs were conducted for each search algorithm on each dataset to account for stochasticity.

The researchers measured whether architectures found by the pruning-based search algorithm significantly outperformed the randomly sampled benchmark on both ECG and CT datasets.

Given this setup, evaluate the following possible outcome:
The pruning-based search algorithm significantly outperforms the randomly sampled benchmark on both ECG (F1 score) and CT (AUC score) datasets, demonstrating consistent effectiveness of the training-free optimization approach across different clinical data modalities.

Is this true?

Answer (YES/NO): NO